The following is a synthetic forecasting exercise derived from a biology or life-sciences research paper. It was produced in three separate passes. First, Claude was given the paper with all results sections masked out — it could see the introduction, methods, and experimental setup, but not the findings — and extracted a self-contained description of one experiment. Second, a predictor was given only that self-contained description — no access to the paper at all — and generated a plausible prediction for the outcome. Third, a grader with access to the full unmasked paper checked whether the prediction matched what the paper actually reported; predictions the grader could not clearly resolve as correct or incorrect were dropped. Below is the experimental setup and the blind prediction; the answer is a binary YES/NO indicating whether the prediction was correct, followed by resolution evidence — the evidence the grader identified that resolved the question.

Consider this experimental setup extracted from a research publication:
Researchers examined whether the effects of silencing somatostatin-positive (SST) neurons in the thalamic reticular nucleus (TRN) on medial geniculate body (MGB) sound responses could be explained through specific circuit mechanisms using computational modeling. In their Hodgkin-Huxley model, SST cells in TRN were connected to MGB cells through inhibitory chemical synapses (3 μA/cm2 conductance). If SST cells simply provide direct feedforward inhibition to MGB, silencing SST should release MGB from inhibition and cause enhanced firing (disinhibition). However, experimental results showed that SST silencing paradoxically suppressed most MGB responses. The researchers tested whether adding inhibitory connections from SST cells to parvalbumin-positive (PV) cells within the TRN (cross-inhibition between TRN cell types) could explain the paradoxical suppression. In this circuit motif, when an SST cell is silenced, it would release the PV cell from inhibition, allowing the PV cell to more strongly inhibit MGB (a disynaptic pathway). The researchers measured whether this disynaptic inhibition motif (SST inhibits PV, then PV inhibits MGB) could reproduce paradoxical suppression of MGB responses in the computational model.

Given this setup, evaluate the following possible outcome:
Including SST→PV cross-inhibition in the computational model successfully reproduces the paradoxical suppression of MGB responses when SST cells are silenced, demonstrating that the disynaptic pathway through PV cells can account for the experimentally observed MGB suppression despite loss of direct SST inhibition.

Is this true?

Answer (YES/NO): YES